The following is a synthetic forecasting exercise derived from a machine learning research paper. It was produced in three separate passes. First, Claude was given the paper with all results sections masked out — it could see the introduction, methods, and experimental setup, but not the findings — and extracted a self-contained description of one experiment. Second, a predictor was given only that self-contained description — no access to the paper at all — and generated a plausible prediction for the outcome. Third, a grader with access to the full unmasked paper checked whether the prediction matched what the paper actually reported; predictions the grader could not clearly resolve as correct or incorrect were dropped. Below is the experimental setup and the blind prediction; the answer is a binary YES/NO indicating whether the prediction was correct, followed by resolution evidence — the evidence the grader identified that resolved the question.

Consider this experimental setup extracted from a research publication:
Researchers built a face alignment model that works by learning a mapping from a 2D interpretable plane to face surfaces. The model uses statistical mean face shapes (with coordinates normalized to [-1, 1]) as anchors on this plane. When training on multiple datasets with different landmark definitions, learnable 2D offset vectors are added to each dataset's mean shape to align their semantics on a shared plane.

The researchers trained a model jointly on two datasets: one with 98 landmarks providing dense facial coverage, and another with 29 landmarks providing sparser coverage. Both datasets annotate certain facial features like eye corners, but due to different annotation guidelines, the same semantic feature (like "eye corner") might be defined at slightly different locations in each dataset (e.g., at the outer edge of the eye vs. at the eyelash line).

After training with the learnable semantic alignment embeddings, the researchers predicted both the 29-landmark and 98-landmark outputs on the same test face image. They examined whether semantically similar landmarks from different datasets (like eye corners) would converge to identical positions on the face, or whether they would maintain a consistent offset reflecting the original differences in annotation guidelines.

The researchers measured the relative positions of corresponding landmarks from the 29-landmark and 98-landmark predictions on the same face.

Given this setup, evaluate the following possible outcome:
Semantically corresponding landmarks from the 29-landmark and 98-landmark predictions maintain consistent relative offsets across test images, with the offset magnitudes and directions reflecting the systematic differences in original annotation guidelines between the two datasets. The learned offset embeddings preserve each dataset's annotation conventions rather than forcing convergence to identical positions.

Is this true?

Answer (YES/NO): YES